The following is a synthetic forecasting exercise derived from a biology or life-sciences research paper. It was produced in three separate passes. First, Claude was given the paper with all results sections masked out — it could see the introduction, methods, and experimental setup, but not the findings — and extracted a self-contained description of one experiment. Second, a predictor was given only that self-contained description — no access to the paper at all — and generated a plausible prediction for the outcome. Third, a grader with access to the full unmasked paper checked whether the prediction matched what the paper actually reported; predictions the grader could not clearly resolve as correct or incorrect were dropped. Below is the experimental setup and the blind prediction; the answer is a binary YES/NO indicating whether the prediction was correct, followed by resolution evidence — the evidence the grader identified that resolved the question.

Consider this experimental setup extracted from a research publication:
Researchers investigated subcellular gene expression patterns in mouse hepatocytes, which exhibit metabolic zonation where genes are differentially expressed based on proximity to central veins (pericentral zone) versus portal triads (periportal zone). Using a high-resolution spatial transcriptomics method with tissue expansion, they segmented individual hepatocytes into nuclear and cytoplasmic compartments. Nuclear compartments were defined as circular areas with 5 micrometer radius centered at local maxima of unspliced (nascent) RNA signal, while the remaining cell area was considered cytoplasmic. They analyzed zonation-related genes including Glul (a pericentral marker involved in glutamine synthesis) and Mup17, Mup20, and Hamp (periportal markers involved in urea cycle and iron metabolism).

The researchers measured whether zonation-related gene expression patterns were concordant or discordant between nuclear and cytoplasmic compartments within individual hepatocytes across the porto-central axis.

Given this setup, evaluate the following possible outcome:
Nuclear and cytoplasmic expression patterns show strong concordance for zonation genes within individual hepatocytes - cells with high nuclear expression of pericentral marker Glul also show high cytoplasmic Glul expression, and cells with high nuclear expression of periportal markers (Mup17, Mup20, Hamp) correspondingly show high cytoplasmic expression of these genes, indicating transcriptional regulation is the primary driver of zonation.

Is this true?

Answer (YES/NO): NO